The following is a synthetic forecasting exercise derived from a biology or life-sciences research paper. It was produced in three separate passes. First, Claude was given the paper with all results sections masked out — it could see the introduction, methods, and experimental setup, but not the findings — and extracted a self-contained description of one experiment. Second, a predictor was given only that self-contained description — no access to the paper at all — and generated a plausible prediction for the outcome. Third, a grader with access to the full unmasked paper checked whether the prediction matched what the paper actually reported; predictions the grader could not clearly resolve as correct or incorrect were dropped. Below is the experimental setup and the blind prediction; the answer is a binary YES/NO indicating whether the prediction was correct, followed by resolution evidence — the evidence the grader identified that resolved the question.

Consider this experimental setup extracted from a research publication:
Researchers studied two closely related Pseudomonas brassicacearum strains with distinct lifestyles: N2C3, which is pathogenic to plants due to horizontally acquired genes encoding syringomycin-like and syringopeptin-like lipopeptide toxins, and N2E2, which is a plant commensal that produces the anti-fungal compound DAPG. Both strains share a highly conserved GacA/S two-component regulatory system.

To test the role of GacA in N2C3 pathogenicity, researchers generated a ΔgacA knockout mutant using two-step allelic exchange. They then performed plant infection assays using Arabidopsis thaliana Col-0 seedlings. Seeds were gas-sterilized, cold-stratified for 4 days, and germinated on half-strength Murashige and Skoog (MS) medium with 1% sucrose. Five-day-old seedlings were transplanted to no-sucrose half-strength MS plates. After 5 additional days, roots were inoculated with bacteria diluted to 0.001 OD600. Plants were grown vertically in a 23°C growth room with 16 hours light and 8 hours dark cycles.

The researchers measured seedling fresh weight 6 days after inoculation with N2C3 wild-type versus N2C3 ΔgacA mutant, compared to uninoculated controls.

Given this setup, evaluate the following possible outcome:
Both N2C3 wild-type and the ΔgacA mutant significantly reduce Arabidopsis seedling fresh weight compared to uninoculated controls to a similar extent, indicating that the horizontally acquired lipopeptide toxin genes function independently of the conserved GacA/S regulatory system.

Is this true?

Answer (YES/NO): NO